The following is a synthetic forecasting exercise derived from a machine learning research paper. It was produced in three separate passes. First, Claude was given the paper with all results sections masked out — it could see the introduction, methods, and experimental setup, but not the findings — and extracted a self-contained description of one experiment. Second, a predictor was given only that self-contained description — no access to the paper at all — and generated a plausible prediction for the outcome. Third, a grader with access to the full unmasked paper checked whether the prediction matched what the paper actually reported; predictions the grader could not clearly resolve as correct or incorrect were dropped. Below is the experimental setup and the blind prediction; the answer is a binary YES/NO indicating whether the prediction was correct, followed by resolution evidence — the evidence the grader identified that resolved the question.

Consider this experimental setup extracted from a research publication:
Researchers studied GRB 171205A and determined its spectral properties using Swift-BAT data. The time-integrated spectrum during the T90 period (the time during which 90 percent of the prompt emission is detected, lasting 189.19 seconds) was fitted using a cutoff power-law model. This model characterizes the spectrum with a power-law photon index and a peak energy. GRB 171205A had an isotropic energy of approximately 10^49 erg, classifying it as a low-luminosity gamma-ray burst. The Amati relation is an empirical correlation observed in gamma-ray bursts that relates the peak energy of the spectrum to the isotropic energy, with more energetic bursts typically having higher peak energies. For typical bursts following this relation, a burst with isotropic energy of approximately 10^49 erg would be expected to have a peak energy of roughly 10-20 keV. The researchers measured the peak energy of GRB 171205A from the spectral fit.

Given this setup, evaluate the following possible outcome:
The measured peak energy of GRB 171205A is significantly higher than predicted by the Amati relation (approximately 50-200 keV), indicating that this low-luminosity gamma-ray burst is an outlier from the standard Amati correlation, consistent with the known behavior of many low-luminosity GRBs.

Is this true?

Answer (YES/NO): YES